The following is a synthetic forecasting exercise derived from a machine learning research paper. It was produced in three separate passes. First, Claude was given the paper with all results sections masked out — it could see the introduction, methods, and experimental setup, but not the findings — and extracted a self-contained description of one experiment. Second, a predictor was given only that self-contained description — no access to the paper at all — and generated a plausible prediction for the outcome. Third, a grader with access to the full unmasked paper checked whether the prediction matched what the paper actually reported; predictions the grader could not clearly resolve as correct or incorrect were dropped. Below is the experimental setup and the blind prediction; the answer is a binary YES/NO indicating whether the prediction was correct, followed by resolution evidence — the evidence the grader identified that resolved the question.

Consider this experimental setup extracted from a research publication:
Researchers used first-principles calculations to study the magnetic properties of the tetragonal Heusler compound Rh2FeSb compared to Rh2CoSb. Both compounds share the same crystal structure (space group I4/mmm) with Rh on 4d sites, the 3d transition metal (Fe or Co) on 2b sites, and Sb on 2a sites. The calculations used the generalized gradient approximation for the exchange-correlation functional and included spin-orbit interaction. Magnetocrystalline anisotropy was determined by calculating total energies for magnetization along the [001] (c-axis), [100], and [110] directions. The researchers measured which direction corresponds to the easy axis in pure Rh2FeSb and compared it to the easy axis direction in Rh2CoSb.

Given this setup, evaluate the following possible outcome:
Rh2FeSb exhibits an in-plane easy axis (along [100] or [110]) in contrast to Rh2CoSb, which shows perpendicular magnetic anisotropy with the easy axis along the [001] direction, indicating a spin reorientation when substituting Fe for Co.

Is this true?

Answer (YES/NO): YES